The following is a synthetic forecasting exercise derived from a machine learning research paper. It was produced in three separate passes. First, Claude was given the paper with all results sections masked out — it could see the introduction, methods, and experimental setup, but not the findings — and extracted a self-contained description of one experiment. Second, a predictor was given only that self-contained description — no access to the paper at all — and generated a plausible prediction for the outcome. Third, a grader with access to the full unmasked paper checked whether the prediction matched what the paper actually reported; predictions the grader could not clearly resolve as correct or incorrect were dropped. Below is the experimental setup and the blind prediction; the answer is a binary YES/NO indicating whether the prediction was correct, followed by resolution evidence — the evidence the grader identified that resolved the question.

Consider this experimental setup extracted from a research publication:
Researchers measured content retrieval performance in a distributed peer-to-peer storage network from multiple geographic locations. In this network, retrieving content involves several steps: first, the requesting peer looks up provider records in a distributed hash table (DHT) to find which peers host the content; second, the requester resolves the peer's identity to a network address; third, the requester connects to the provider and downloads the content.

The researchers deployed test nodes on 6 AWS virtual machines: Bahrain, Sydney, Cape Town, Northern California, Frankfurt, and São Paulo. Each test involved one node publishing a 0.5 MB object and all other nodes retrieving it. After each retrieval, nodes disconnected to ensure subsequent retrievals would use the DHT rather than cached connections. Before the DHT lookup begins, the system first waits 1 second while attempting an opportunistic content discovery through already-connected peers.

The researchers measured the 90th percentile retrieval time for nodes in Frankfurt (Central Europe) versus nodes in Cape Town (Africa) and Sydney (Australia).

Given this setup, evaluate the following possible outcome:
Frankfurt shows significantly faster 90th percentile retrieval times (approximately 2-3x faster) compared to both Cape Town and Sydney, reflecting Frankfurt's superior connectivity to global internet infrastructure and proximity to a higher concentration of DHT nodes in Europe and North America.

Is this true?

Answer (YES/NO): YES